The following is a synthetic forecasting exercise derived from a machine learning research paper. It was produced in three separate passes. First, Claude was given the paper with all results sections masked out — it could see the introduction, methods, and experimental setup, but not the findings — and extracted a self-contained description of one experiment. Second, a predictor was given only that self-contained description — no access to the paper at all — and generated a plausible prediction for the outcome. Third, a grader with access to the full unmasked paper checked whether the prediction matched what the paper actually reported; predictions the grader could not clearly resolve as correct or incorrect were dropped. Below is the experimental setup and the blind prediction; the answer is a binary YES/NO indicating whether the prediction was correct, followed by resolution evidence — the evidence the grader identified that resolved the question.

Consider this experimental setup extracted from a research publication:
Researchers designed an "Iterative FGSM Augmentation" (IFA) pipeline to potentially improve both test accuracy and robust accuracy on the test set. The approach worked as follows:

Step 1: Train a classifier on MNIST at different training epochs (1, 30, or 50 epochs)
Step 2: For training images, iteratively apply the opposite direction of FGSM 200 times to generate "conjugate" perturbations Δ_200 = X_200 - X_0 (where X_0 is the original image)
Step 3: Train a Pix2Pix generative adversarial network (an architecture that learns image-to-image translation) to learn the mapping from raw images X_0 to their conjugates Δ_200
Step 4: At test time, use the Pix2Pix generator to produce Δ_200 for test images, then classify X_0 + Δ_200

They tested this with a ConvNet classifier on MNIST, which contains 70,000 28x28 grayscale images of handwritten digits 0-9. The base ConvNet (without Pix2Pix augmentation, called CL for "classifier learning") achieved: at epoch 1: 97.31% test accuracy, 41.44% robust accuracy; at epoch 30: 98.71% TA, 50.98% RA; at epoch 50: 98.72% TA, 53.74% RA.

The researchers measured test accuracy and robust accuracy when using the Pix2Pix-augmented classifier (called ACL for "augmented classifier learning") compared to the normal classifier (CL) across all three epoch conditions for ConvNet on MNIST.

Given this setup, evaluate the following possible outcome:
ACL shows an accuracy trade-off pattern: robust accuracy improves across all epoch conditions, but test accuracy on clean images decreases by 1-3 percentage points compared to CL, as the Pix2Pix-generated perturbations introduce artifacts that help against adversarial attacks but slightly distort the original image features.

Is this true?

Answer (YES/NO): NO